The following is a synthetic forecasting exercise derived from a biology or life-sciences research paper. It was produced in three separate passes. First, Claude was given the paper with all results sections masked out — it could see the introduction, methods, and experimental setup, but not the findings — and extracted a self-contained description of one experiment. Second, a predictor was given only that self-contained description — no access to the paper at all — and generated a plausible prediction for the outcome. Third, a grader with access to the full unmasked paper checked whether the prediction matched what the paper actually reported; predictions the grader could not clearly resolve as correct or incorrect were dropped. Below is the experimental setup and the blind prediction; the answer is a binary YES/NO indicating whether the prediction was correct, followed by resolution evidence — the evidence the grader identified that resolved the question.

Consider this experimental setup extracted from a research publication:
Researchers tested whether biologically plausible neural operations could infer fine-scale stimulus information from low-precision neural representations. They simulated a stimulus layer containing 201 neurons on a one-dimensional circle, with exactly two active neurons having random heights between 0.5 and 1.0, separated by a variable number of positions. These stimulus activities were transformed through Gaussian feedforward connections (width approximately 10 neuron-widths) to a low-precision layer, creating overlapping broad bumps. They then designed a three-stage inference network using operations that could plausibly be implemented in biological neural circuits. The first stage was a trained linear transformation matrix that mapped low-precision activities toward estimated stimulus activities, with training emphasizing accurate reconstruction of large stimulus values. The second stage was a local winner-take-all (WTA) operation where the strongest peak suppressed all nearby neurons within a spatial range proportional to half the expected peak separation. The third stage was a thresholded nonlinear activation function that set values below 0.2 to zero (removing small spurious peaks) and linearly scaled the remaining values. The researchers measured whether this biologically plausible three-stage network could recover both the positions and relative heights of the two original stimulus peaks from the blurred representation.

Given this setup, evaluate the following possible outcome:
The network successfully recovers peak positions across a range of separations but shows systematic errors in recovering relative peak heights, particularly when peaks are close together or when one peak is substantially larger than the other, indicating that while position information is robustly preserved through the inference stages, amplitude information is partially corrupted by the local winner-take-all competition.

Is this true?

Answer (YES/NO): NO